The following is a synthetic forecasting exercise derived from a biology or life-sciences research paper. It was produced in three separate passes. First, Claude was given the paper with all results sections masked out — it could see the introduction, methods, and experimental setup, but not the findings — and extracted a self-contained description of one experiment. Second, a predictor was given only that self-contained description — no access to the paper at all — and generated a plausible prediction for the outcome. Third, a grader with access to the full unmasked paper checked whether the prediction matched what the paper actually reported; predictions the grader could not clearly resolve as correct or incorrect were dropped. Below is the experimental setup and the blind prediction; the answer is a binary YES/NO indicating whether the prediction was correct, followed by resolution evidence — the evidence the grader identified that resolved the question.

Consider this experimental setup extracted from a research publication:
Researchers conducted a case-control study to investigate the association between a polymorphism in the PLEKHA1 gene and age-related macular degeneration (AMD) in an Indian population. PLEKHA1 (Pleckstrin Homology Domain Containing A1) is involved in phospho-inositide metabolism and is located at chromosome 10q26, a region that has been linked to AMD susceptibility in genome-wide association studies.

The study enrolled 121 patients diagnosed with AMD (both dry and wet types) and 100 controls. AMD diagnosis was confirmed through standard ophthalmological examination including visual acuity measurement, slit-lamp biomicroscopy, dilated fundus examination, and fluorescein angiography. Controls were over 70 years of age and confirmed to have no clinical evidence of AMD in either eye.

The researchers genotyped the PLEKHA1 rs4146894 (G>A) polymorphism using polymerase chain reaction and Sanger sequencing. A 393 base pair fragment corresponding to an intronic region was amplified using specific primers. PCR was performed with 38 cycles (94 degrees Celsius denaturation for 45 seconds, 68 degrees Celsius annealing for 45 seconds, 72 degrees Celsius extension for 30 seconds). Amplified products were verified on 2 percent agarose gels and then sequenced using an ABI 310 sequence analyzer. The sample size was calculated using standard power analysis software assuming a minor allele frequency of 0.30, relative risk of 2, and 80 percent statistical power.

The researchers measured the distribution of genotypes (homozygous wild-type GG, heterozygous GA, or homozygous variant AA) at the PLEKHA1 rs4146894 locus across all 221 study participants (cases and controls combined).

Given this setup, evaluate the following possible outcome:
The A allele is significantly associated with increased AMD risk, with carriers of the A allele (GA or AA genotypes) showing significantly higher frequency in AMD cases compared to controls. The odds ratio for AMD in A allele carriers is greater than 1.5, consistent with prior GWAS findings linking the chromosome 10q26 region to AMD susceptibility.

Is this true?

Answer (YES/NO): NO